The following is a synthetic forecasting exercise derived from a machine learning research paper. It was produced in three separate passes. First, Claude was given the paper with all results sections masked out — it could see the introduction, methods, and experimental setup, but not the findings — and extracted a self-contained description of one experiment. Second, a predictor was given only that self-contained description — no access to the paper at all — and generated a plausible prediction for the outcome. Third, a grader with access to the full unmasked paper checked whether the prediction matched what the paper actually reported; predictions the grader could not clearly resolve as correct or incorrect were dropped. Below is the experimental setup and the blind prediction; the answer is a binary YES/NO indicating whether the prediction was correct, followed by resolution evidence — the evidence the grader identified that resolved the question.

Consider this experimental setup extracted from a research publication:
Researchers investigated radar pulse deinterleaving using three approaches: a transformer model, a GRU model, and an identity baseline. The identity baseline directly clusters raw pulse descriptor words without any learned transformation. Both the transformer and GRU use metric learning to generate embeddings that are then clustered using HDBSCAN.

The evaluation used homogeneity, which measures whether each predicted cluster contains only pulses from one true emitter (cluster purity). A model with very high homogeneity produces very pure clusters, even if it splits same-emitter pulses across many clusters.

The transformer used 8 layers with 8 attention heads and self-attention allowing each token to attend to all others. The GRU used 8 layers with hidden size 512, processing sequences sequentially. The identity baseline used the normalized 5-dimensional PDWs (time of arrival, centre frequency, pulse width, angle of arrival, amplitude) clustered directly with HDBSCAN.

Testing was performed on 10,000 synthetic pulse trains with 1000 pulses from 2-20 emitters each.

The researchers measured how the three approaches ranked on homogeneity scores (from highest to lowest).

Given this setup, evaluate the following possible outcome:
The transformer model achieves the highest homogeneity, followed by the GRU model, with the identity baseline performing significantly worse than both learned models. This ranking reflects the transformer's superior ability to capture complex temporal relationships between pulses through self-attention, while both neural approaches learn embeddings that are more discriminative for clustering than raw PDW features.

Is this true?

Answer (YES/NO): NO